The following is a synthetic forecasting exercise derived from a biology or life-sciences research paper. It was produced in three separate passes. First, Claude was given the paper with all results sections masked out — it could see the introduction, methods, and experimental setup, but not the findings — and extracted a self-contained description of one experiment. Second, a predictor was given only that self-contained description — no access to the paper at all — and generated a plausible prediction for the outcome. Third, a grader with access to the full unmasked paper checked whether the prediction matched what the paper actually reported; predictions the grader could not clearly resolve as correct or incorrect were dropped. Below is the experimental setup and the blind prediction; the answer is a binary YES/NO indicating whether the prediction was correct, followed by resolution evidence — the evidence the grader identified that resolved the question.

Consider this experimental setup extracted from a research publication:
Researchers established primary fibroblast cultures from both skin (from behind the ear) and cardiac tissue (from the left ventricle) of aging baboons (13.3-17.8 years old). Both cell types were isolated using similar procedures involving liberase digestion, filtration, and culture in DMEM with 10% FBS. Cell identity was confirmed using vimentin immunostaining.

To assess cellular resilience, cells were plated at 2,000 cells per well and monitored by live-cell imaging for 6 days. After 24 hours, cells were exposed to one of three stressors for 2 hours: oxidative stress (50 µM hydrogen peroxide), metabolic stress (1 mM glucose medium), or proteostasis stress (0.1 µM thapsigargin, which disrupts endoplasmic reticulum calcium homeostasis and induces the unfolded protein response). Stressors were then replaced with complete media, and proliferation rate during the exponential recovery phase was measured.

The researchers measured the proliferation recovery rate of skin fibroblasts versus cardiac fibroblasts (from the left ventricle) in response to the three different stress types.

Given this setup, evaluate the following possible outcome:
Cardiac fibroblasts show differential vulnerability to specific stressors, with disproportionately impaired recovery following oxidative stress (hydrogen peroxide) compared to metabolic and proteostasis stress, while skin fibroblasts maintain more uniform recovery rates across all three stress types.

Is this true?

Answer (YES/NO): NO